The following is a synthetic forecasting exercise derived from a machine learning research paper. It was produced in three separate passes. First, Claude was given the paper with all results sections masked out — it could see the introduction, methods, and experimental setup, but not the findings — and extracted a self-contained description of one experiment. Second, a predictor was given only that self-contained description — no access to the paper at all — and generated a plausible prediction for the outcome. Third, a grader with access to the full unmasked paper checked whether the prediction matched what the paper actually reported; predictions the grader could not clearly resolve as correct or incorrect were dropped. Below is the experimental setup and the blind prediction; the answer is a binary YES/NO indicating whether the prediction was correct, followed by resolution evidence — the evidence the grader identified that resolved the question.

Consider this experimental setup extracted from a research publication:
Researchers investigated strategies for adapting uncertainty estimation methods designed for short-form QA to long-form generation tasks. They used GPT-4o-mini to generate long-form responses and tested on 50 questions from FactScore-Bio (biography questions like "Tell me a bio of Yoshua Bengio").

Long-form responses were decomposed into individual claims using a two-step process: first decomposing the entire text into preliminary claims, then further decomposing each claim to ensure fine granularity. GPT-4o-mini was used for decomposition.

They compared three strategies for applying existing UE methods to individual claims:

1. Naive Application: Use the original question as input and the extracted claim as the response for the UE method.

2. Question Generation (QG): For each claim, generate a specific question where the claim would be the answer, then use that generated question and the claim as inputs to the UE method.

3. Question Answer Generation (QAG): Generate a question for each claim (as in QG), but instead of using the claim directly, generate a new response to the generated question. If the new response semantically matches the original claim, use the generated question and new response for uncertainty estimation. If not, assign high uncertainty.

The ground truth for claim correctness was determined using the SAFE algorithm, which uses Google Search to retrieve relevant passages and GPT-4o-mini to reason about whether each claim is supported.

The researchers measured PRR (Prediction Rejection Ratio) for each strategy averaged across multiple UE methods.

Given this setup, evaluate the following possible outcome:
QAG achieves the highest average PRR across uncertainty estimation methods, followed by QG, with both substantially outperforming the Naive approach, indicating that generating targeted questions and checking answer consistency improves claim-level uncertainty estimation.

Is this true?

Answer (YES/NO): YES